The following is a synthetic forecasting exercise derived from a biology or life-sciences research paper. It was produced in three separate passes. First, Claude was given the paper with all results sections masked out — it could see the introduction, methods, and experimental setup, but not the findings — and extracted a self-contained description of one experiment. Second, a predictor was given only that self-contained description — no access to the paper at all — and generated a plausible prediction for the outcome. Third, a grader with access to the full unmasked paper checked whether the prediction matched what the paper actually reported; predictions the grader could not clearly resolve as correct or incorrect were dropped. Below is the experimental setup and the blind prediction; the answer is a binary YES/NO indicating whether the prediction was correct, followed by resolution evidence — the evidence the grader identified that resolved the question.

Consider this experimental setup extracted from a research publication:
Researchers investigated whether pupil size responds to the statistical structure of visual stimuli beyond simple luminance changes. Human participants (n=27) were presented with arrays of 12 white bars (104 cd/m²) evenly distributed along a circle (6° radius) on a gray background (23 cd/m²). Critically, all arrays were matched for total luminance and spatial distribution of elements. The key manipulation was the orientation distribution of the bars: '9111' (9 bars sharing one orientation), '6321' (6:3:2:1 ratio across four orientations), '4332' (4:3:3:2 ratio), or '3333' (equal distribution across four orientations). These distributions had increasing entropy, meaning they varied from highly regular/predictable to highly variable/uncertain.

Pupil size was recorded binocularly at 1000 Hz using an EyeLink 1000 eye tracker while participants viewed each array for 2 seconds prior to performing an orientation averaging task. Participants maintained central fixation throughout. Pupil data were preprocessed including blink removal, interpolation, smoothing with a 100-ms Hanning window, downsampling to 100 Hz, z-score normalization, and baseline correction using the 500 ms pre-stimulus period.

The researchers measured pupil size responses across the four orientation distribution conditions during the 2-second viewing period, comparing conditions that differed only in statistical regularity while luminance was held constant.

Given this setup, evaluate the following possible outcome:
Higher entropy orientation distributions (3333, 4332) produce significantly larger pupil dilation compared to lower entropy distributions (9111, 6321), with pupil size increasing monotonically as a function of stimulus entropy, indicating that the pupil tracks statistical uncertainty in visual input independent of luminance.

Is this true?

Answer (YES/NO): YES